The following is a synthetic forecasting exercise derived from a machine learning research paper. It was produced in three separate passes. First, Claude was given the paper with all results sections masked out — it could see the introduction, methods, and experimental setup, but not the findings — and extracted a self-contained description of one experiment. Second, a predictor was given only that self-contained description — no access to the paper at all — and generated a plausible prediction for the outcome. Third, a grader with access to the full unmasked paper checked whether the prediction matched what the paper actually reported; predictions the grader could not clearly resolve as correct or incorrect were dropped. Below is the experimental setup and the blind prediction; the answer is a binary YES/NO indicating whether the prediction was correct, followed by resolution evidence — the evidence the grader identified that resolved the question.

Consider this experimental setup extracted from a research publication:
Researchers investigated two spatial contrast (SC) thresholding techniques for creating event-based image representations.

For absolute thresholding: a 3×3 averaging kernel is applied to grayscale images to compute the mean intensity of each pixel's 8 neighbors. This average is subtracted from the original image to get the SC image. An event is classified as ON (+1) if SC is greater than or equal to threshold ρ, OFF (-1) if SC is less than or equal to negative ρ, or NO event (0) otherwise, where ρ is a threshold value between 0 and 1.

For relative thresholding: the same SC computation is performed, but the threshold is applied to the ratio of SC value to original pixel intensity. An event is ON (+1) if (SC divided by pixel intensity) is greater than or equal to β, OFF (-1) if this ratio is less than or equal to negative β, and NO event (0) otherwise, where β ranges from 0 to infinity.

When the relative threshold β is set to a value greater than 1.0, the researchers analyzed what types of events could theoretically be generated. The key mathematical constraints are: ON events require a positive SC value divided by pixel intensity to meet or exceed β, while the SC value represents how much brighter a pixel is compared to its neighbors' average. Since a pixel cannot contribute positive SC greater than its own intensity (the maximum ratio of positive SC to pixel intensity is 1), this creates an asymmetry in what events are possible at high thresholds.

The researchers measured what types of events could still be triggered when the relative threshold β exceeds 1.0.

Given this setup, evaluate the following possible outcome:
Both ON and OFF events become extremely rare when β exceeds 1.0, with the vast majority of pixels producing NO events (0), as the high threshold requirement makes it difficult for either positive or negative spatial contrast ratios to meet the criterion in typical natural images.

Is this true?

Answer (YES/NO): NO